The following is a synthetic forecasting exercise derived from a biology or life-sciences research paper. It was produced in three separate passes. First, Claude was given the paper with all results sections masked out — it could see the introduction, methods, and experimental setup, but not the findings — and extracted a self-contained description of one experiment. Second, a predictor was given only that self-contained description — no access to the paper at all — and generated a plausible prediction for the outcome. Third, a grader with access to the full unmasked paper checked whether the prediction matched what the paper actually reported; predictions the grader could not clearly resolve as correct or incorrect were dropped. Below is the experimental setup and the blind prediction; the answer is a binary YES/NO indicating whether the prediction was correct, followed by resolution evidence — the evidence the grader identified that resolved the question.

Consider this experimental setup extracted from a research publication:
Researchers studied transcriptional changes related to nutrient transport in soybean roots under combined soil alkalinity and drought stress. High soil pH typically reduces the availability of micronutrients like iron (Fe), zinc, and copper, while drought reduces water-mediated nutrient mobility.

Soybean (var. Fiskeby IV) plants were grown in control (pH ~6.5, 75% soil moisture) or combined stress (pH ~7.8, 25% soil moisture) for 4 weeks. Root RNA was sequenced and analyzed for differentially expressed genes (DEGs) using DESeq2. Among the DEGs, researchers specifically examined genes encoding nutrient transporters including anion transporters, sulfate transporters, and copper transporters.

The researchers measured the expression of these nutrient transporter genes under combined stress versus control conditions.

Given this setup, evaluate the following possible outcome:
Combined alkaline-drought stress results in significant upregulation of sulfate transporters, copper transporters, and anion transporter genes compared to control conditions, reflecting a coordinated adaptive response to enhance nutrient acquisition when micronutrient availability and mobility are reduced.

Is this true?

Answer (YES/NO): NO